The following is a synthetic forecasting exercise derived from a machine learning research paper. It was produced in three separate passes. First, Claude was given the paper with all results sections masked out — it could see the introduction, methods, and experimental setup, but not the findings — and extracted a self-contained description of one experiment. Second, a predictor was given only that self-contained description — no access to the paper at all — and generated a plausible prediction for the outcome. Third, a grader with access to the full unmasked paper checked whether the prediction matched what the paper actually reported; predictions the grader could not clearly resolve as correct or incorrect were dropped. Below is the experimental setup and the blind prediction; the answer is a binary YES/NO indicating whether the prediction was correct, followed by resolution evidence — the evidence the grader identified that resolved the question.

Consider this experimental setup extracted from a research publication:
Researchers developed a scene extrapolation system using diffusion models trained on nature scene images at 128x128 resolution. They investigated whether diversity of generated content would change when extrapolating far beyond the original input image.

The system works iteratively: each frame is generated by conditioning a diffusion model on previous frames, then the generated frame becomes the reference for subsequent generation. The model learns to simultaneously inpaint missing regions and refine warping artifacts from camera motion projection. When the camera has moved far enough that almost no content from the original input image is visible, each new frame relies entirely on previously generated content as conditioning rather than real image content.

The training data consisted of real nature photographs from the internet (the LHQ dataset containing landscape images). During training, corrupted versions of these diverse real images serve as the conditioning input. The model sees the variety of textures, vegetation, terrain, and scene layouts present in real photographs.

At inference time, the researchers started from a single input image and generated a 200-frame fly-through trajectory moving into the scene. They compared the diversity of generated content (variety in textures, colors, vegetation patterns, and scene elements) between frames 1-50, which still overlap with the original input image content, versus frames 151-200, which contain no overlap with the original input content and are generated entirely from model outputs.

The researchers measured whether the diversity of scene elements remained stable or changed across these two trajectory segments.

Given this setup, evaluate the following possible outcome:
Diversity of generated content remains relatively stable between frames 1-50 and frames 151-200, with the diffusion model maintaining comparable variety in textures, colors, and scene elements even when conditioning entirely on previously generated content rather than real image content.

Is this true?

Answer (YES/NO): NO